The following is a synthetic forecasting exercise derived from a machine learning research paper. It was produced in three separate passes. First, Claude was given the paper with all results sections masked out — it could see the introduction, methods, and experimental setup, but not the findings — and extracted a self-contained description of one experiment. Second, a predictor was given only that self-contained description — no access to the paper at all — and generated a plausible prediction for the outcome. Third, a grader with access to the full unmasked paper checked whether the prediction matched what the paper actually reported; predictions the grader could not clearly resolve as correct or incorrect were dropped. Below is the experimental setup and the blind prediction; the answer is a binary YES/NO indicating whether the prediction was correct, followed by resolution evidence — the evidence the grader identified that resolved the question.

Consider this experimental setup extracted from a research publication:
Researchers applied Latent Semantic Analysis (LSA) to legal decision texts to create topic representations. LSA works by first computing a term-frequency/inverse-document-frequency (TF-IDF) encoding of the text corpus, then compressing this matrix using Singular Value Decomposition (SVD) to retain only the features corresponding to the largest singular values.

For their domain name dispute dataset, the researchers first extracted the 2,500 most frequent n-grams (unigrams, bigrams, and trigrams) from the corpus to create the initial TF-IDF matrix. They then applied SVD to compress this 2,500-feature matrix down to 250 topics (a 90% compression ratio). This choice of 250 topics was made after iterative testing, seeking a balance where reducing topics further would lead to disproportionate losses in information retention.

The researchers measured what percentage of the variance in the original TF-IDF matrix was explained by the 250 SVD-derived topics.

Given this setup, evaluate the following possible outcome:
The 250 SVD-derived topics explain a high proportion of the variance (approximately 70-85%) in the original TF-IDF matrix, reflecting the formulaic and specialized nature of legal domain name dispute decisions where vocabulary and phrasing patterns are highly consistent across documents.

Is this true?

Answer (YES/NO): NO